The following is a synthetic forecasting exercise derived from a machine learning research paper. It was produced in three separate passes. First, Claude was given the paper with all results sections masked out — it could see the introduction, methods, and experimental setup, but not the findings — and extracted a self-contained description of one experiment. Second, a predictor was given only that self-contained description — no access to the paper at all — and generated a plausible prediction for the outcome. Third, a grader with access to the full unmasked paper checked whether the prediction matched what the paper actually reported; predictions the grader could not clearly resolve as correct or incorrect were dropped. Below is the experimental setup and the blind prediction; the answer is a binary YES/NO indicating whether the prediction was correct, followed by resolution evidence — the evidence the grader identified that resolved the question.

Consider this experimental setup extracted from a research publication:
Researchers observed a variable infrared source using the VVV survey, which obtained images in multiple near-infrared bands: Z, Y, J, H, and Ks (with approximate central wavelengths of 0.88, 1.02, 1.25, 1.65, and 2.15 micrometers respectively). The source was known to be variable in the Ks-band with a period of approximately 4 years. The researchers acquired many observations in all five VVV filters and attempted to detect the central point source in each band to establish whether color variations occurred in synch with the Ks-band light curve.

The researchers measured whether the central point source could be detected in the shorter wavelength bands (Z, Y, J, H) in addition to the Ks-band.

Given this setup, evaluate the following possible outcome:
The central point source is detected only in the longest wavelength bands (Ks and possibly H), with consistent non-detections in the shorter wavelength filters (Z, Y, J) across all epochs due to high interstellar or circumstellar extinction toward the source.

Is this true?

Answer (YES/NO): NO